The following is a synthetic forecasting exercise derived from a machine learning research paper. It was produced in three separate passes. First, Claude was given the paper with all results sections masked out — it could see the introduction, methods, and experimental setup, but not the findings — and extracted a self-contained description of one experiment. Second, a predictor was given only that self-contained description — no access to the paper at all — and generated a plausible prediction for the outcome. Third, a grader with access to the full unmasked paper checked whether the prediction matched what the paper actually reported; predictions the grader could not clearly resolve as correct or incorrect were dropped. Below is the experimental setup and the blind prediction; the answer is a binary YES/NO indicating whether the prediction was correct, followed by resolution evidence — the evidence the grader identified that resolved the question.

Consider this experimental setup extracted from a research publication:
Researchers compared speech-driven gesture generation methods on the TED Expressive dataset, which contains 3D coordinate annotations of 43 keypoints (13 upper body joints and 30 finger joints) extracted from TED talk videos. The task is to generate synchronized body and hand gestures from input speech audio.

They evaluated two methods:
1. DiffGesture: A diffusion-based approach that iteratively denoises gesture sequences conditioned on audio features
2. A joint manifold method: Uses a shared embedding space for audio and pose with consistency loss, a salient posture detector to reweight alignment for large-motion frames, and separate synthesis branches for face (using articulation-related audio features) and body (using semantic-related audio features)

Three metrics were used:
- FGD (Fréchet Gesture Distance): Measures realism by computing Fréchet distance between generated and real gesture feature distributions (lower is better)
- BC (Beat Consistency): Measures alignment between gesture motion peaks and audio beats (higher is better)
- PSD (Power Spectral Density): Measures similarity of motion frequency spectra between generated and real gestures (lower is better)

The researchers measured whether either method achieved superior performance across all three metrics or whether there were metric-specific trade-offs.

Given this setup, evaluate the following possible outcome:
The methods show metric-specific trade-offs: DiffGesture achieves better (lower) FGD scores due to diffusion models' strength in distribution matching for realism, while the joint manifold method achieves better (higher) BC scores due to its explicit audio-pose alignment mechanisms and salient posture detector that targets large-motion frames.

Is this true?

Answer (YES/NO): NO